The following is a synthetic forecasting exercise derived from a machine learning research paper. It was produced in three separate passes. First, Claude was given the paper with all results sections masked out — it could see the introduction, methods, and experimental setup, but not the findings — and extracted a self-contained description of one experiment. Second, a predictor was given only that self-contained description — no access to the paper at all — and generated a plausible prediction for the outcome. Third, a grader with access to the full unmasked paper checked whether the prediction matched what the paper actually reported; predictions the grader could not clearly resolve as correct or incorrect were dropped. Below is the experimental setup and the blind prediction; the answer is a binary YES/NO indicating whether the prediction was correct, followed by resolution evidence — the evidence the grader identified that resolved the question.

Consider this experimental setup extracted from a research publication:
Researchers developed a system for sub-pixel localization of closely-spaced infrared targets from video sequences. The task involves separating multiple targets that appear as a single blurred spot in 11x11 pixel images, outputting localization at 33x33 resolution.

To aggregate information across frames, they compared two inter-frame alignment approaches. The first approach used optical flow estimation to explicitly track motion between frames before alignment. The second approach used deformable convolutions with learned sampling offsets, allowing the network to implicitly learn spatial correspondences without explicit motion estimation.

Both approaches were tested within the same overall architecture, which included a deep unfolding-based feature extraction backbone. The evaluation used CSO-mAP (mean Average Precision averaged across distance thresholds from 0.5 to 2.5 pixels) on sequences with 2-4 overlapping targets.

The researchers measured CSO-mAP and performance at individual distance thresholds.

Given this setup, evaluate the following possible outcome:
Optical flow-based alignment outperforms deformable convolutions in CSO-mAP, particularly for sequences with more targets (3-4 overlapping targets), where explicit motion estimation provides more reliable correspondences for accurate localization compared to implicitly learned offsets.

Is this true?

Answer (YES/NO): NO